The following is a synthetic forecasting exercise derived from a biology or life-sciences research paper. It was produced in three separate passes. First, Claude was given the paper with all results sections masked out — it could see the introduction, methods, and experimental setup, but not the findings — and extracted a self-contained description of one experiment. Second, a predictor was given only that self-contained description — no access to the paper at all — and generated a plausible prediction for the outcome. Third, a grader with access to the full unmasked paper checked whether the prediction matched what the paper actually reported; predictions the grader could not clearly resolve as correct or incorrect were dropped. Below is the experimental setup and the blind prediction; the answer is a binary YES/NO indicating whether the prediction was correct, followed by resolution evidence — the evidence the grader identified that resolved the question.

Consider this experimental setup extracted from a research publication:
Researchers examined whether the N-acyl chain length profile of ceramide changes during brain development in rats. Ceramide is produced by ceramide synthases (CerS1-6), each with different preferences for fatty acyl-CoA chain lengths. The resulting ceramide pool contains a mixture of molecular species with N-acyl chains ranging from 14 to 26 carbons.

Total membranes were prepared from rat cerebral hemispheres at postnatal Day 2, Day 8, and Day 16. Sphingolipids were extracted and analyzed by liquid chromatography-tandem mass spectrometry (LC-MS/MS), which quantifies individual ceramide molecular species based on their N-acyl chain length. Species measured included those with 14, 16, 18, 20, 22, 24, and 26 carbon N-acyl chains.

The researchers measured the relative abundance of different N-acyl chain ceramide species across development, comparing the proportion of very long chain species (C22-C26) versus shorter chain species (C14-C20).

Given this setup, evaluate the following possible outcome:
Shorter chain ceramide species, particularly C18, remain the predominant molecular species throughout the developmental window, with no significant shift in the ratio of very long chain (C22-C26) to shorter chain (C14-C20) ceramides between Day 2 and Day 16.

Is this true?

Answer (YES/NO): YES